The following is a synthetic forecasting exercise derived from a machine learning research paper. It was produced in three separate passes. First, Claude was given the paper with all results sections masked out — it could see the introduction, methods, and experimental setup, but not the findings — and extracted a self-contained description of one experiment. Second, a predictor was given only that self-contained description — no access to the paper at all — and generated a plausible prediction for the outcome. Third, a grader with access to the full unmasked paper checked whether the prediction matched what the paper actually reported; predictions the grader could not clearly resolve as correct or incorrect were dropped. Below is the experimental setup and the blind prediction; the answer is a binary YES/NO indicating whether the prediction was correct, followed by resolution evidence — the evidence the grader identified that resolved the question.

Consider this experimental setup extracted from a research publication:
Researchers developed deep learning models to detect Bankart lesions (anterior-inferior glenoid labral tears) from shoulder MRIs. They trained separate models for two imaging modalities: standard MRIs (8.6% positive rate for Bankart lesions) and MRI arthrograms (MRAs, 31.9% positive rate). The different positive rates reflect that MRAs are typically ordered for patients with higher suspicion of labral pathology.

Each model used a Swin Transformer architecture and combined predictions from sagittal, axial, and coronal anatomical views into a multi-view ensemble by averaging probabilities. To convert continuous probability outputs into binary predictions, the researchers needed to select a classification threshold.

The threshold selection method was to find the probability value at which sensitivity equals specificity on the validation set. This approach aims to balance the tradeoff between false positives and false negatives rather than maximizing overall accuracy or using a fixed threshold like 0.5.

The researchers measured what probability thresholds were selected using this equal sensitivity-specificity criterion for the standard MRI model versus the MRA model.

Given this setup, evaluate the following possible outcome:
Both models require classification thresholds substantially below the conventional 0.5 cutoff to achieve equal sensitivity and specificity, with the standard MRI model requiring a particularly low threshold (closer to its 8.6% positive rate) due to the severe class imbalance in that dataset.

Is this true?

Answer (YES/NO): NO